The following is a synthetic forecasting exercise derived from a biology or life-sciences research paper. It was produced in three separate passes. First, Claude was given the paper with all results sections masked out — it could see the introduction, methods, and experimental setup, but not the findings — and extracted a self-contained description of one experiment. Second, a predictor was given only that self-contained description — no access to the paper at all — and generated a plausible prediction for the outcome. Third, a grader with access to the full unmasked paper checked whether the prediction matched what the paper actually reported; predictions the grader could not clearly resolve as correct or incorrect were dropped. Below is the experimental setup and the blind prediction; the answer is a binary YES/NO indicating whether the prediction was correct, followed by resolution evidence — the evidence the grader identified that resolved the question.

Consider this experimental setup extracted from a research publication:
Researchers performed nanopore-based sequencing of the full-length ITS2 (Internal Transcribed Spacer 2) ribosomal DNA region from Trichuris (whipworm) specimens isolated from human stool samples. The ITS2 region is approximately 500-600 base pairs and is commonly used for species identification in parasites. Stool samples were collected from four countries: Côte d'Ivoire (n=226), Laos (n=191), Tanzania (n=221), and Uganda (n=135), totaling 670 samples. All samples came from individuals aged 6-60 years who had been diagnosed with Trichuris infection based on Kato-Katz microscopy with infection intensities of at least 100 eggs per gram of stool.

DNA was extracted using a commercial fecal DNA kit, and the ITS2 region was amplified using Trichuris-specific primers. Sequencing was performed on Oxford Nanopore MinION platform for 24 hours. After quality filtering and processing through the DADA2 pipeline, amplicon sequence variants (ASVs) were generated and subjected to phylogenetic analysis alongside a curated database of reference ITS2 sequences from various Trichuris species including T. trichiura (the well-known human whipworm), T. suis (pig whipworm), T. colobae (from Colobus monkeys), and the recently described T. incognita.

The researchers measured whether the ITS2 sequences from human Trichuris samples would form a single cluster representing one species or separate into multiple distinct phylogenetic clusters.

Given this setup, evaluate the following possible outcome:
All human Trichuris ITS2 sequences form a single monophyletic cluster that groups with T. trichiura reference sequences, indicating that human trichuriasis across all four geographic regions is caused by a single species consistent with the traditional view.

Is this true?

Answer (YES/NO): NO